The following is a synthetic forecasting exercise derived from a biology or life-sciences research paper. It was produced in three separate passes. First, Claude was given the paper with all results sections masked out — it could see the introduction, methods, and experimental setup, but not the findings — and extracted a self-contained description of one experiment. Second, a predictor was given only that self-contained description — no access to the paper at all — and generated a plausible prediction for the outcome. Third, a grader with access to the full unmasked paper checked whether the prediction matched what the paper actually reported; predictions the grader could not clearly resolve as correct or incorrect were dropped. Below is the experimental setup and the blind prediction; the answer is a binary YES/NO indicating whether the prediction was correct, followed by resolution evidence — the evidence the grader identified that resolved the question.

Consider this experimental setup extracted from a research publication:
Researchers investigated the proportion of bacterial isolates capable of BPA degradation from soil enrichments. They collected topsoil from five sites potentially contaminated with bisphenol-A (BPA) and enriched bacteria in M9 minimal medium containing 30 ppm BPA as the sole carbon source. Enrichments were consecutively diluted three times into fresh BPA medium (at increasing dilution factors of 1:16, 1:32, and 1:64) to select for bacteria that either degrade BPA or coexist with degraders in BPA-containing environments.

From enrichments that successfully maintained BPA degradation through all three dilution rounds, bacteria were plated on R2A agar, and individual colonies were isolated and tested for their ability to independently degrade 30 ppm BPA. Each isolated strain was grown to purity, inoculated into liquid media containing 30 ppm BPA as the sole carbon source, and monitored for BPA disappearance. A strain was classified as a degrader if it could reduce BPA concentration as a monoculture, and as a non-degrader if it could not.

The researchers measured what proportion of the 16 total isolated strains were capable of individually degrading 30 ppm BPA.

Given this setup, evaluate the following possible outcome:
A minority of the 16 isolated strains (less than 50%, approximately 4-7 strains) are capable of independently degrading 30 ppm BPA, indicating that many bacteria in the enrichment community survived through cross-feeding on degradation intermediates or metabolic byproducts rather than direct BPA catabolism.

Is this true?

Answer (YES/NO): NO